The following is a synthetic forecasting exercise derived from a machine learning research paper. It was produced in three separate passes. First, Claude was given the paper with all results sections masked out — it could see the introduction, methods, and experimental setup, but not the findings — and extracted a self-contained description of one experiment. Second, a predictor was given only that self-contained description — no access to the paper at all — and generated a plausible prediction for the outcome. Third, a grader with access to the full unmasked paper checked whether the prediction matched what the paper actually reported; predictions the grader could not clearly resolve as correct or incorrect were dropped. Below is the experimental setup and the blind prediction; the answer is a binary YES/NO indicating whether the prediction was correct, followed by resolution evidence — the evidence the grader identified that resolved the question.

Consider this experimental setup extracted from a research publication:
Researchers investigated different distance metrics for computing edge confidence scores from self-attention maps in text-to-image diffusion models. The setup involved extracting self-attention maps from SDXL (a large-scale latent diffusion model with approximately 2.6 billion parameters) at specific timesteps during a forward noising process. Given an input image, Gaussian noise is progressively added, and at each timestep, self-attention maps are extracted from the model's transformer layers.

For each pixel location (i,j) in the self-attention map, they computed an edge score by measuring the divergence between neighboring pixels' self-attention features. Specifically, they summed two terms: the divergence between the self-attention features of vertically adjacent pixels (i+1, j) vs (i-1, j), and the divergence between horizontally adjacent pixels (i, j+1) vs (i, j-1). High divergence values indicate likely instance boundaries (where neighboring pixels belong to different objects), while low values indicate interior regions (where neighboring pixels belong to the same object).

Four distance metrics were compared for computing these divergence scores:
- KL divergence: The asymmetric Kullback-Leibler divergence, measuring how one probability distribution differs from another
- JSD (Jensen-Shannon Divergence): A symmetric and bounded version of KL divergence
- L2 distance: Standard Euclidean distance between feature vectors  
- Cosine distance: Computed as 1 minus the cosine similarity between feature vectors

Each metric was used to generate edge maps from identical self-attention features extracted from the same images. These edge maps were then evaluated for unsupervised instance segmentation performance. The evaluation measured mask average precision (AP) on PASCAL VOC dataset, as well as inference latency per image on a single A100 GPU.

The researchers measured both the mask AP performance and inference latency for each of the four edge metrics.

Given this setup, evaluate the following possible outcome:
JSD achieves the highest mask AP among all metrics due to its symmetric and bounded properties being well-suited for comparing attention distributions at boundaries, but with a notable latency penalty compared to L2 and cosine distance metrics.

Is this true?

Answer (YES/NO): NO